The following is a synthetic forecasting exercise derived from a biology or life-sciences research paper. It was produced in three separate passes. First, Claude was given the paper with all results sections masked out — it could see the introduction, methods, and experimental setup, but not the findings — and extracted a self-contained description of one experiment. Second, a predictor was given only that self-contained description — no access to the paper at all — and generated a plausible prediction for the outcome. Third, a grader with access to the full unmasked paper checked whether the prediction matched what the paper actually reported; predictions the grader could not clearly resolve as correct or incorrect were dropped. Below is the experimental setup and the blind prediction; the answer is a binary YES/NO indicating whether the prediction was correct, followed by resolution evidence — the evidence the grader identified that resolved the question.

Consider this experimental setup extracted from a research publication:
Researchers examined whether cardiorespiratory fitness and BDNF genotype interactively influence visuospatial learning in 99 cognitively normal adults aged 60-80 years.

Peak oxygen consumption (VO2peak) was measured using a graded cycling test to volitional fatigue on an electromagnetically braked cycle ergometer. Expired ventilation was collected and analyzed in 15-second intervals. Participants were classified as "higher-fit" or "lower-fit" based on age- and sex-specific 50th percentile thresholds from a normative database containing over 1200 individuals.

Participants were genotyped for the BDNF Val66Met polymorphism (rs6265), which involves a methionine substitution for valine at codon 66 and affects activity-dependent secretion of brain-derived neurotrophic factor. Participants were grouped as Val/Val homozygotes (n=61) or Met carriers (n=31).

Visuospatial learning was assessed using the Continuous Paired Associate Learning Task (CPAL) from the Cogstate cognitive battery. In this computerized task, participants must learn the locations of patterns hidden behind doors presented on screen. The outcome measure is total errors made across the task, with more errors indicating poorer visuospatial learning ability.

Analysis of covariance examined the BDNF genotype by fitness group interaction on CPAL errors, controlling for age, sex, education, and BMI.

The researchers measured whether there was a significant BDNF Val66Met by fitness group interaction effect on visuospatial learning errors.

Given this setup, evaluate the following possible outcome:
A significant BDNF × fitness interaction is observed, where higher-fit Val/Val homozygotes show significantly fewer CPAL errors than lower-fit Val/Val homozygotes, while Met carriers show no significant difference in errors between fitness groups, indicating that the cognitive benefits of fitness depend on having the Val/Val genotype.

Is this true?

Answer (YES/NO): NO